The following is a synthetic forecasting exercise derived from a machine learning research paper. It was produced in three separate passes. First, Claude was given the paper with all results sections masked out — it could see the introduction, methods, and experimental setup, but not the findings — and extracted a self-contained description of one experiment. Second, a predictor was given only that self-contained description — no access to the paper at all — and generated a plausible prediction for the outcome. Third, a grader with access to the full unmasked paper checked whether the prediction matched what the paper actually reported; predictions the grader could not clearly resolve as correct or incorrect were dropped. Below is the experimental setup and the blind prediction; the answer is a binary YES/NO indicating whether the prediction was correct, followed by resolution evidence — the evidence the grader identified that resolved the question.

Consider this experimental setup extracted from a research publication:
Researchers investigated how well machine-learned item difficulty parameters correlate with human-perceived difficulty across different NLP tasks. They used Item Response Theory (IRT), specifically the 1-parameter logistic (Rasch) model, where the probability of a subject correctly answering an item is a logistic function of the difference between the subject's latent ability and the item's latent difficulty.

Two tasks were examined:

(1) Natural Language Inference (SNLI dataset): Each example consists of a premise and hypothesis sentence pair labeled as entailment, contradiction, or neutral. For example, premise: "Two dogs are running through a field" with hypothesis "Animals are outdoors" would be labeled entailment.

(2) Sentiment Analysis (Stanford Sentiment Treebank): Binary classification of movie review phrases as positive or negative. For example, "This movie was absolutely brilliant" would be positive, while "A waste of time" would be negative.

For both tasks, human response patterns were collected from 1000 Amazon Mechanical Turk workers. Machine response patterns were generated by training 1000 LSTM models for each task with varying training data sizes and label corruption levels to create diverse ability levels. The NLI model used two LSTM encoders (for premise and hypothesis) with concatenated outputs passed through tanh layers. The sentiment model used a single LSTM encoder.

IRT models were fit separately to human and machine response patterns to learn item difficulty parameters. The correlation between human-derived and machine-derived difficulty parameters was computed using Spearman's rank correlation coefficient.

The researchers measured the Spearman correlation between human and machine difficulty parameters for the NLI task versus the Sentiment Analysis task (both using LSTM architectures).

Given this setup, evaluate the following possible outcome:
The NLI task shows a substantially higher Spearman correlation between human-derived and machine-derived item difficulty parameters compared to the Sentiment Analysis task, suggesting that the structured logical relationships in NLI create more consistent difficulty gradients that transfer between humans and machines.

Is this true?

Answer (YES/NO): NO